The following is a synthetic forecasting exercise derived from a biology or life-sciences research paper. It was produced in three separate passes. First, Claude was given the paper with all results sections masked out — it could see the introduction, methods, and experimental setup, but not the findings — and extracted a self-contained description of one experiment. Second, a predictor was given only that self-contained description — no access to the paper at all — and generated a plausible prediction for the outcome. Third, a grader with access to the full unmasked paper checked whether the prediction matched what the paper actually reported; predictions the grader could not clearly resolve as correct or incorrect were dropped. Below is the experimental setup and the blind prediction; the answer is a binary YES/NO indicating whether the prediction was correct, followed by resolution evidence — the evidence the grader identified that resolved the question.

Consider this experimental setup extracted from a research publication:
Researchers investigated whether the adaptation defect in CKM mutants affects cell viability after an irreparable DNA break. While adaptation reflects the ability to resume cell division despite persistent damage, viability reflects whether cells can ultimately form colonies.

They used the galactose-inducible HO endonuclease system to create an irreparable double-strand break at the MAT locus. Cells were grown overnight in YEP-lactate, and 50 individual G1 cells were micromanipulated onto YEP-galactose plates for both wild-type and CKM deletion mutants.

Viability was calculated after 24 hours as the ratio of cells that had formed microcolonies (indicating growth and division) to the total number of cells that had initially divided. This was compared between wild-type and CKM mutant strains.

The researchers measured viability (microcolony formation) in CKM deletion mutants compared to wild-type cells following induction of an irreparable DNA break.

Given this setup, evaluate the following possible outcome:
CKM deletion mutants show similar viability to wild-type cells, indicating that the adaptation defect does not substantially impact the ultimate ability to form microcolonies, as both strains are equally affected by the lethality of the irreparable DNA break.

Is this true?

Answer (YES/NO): NO